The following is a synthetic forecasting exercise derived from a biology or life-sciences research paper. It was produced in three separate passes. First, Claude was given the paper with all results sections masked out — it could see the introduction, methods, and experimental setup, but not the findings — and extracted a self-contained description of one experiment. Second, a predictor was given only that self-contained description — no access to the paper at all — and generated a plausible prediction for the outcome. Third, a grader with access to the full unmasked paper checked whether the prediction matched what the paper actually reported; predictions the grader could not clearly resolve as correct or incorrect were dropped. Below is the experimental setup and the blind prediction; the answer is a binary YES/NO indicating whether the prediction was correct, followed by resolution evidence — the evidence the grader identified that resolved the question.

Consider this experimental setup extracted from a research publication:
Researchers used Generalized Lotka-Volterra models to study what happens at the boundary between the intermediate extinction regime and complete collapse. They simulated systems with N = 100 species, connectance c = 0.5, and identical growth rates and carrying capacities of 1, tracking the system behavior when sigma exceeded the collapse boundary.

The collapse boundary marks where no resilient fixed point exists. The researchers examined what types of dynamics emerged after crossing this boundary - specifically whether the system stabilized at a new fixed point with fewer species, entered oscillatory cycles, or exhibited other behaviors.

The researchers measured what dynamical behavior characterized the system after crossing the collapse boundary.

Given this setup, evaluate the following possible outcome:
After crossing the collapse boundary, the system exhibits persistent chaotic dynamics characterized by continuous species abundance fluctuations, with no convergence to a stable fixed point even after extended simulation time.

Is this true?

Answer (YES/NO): NO